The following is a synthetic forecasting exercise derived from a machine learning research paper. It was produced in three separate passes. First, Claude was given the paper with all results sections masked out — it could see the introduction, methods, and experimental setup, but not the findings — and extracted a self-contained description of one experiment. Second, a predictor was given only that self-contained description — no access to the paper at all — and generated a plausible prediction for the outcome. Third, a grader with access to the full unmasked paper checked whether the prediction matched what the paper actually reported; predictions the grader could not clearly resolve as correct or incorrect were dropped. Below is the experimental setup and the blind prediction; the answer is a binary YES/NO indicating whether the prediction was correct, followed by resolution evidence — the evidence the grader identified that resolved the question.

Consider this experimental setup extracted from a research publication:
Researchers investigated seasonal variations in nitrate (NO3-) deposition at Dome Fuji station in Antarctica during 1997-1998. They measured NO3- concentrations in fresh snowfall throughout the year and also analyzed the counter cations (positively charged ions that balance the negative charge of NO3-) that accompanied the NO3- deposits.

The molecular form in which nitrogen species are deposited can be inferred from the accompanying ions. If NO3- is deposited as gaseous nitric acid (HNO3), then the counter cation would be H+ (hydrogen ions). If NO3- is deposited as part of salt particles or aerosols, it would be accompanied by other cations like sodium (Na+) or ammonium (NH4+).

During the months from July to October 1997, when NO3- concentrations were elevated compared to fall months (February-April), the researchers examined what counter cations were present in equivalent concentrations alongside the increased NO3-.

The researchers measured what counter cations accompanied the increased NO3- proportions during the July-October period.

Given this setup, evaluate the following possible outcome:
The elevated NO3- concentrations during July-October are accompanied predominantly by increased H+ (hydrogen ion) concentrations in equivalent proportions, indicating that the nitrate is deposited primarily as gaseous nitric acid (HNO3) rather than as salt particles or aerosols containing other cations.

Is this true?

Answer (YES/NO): YES